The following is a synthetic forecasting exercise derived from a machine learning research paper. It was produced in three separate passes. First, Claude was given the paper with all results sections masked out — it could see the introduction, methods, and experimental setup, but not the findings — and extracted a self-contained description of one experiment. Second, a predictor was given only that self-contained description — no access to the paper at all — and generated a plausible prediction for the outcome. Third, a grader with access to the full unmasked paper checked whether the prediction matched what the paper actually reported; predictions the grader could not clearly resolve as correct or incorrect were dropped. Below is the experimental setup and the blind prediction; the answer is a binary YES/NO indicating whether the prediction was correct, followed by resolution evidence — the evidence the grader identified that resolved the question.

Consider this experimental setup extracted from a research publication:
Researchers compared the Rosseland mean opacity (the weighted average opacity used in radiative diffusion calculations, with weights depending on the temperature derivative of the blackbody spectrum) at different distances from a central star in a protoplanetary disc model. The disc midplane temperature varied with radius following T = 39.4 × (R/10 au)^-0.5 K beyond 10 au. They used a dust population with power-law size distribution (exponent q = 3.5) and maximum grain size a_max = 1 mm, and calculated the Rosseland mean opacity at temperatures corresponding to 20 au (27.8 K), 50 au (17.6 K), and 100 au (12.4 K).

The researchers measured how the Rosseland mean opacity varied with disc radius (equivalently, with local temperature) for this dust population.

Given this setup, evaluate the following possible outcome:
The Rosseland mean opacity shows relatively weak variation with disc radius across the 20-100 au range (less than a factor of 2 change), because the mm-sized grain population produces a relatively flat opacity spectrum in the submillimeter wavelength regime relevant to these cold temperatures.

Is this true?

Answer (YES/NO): YES